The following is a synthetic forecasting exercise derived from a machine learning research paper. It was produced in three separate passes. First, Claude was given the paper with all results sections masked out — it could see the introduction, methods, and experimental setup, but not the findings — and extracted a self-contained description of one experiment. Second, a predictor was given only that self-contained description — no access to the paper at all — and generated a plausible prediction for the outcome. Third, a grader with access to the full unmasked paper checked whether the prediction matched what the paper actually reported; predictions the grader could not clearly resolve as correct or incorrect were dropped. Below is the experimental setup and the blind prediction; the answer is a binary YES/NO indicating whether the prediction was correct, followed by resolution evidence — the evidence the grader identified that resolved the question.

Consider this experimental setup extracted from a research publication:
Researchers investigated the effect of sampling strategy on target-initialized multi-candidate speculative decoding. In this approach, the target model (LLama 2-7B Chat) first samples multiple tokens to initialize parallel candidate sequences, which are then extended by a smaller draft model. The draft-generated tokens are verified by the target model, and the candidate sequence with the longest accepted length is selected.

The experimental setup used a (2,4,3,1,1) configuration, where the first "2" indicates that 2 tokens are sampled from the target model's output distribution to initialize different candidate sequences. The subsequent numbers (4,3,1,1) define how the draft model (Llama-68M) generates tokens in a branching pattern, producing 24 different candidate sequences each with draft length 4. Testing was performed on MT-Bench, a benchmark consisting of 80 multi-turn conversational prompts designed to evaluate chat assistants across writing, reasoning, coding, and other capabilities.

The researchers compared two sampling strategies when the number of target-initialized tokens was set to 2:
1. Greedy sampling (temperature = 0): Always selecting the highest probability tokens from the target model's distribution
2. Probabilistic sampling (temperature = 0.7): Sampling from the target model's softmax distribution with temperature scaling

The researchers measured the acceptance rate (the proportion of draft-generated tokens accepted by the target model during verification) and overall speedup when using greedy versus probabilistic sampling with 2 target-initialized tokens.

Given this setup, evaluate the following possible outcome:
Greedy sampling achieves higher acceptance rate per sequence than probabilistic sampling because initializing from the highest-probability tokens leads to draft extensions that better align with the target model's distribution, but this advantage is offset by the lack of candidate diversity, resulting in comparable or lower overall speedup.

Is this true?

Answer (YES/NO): NO